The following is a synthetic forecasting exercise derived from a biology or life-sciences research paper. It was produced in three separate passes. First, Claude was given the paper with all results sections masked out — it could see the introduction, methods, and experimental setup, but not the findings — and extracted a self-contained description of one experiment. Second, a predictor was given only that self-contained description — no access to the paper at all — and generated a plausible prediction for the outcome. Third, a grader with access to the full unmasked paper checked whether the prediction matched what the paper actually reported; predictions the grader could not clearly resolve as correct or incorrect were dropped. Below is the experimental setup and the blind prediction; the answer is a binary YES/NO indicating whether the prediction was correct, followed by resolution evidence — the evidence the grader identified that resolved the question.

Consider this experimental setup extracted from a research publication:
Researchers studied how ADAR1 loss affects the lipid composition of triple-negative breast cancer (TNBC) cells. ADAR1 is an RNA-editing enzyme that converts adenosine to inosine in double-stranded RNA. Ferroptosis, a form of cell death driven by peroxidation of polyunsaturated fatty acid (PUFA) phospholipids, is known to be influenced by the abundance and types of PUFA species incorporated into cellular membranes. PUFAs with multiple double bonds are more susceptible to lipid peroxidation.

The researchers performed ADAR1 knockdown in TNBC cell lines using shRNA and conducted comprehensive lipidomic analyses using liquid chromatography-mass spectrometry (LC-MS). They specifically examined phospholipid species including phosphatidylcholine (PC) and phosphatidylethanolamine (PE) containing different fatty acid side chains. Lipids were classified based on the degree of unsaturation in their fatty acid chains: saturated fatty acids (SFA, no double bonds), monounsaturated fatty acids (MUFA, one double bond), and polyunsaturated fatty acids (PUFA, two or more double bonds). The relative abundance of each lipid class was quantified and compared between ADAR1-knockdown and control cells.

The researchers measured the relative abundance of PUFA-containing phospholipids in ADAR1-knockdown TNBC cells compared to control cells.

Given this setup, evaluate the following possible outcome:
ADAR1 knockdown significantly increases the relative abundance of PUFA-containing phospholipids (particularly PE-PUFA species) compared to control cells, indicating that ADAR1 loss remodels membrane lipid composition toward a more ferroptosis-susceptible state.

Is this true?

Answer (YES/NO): NO